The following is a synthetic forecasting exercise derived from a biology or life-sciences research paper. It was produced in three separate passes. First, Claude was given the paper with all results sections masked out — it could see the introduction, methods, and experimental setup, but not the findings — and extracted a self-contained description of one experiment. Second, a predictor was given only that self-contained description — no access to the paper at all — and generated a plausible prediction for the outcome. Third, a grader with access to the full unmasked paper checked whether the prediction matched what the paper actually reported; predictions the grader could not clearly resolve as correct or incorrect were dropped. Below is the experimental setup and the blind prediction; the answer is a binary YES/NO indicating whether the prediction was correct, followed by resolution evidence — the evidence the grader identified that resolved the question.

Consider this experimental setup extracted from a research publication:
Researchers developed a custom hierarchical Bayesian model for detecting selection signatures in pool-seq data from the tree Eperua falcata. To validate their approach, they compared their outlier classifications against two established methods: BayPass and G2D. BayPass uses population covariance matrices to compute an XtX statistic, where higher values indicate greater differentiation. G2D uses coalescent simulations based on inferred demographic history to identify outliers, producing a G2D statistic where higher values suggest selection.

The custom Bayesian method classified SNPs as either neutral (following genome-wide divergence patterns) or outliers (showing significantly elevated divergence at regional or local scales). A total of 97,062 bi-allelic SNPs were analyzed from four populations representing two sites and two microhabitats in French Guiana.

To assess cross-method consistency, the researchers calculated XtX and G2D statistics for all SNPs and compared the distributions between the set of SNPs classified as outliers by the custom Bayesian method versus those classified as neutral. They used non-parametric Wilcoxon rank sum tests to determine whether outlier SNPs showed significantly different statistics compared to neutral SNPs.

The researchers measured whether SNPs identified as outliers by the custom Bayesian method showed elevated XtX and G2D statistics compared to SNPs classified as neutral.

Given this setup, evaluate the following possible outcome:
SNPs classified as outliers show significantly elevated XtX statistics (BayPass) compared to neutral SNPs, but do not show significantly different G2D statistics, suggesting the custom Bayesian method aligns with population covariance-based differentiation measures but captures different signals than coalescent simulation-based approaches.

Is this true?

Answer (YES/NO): NO